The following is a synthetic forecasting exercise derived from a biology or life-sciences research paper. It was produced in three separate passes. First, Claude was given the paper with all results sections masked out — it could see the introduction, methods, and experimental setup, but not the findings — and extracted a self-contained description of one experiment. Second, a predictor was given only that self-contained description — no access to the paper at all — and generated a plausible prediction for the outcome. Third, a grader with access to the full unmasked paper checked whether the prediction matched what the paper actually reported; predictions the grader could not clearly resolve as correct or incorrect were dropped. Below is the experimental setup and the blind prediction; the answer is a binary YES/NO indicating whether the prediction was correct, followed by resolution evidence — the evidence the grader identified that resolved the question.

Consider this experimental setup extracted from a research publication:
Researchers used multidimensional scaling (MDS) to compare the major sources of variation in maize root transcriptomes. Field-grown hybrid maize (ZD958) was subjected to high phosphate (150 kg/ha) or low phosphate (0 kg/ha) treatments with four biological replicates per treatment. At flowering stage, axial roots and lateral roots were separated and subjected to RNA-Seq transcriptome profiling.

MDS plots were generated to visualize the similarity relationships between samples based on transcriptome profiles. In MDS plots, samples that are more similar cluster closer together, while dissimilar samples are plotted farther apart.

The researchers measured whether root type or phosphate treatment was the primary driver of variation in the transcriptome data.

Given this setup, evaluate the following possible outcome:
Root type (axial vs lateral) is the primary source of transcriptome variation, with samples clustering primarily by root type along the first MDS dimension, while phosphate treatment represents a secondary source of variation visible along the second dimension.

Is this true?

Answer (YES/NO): YES